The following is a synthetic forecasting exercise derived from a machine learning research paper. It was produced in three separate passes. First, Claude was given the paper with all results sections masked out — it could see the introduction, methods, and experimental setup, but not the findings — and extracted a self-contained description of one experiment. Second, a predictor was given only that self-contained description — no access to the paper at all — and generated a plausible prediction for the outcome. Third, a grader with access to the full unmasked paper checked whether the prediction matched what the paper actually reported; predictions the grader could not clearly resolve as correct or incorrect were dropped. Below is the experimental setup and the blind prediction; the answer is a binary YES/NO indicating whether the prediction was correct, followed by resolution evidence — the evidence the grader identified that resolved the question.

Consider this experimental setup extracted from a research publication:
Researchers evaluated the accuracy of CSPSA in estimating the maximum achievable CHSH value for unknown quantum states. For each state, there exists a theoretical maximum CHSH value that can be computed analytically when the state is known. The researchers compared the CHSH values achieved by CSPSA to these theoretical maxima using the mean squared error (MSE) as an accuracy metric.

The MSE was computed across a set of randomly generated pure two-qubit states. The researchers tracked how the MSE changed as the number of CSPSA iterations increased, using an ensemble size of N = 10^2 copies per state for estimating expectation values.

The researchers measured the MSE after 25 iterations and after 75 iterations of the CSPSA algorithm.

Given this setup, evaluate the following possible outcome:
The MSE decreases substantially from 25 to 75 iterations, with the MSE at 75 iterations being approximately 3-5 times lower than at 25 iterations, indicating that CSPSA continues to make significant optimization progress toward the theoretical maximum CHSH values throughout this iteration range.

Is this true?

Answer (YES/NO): NO